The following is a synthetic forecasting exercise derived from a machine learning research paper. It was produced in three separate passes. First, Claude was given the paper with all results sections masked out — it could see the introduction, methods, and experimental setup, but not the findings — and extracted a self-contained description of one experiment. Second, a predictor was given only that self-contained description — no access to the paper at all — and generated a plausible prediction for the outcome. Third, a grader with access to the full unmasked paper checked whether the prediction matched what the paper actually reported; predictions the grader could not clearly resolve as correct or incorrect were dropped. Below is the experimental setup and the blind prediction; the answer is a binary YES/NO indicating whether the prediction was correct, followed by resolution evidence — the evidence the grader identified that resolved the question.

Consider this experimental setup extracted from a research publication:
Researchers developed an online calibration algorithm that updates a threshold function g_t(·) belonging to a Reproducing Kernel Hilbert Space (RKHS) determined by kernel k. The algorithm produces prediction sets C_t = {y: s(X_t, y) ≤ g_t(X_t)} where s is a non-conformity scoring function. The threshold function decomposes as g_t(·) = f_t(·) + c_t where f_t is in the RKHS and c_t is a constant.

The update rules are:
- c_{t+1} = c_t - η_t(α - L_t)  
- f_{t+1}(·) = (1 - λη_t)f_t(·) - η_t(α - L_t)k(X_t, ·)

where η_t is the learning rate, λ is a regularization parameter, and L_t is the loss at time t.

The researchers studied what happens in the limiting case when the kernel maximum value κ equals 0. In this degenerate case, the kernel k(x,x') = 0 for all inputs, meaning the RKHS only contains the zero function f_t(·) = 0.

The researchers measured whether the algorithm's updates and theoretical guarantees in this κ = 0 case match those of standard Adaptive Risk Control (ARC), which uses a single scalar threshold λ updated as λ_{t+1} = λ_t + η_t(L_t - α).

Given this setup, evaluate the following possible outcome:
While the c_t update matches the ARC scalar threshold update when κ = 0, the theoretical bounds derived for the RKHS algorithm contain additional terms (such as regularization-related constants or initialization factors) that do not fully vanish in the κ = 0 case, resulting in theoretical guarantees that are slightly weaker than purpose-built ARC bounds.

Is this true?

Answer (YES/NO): NO